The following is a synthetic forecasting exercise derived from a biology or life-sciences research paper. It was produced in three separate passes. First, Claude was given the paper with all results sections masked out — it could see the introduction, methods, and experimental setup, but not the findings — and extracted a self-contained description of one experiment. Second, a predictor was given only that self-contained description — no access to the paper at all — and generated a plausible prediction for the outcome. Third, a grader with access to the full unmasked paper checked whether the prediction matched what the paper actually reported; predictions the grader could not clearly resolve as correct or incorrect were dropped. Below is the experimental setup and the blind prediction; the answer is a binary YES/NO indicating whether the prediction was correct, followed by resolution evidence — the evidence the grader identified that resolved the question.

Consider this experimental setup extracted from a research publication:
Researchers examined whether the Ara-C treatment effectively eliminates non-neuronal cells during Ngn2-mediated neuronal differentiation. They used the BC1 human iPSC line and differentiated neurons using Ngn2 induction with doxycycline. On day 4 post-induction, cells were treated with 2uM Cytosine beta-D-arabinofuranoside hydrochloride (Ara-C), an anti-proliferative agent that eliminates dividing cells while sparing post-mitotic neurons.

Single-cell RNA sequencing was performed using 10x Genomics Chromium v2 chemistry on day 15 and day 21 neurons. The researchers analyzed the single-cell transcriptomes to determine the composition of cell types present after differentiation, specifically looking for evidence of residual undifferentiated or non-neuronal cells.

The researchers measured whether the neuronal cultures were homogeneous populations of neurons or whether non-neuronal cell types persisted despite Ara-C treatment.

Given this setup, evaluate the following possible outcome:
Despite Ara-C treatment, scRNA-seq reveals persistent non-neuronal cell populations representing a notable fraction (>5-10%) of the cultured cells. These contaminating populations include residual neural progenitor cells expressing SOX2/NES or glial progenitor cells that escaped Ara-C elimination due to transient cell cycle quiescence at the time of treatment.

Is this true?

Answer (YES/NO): NO